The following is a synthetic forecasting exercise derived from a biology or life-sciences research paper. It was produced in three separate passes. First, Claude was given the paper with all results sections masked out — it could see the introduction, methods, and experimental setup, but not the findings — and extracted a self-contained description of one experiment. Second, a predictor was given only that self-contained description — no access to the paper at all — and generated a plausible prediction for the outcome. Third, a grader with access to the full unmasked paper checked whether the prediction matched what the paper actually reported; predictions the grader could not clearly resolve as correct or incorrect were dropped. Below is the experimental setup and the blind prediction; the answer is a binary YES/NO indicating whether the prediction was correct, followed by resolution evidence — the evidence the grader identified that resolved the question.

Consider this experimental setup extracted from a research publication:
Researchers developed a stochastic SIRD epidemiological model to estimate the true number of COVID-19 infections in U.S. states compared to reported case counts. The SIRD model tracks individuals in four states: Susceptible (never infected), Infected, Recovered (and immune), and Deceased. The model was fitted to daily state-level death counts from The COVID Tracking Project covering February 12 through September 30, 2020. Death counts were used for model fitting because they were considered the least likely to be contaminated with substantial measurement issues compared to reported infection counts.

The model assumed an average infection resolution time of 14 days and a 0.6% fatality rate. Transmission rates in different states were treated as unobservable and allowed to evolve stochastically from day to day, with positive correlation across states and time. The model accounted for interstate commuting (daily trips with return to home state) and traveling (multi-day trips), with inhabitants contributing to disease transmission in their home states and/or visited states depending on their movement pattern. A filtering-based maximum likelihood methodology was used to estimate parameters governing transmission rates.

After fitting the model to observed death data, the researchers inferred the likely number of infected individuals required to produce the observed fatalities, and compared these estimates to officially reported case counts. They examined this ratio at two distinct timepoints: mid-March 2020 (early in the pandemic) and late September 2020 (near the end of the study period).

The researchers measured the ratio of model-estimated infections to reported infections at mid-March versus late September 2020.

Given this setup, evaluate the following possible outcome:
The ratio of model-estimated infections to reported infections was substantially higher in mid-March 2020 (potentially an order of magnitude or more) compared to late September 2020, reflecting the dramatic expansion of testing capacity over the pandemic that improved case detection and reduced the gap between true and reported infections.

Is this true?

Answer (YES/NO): YES